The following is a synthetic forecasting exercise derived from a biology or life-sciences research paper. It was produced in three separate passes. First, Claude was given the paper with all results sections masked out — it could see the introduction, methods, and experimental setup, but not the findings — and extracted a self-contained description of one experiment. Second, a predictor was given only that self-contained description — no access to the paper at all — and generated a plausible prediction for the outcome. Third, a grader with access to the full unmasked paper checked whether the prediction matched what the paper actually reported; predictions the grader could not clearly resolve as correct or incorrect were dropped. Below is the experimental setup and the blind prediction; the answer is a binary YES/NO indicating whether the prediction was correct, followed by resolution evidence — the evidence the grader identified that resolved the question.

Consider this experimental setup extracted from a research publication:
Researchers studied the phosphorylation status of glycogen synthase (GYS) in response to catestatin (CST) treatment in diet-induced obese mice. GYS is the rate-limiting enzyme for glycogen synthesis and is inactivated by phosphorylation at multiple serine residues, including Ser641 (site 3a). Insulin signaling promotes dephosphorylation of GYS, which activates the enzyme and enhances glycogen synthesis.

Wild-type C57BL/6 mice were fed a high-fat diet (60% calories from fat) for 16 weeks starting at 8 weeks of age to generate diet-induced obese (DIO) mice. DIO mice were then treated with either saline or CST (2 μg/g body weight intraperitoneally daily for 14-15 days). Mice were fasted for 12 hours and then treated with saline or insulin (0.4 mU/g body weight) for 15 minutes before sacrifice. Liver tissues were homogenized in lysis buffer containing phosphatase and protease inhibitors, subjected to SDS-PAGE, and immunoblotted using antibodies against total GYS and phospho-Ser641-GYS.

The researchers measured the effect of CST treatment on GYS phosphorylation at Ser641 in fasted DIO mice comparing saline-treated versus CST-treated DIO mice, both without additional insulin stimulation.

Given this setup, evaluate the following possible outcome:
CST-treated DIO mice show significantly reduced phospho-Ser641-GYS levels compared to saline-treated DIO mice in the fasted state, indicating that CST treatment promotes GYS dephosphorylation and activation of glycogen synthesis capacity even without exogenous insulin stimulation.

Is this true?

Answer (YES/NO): NO